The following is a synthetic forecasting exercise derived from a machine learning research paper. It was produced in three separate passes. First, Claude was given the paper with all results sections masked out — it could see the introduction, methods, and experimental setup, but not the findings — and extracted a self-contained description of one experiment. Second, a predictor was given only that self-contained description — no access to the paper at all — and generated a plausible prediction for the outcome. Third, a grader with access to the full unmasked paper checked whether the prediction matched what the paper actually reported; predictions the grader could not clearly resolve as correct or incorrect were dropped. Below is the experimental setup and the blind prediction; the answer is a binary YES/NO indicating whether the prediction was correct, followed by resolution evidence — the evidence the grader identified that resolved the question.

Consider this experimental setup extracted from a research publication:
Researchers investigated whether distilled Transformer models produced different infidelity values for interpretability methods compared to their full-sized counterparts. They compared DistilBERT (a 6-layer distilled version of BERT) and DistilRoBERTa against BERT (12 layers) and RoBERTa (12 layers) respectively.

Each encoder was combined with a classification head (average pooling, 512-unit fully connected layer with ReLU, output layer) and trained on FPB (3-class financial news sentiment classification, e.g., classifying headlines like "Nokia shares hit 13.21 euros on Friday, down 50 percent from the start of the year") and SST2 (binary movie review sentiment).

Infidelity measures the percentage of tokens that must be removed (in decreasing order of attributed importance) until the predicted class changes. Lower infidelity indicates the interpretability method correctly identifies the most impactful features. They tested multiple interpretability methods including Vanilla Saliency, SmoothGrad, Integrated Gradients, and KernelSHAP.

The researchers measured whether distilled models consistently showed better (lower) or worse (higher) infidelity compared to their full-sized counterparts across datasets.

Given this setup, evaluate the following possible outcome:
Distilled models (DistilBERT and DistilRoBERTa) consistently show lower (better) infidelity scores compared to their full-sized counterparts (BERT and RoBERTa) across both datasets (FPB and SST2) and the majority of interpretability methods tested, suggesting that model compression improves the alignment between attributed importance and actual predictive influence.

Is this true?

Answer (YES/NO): NO